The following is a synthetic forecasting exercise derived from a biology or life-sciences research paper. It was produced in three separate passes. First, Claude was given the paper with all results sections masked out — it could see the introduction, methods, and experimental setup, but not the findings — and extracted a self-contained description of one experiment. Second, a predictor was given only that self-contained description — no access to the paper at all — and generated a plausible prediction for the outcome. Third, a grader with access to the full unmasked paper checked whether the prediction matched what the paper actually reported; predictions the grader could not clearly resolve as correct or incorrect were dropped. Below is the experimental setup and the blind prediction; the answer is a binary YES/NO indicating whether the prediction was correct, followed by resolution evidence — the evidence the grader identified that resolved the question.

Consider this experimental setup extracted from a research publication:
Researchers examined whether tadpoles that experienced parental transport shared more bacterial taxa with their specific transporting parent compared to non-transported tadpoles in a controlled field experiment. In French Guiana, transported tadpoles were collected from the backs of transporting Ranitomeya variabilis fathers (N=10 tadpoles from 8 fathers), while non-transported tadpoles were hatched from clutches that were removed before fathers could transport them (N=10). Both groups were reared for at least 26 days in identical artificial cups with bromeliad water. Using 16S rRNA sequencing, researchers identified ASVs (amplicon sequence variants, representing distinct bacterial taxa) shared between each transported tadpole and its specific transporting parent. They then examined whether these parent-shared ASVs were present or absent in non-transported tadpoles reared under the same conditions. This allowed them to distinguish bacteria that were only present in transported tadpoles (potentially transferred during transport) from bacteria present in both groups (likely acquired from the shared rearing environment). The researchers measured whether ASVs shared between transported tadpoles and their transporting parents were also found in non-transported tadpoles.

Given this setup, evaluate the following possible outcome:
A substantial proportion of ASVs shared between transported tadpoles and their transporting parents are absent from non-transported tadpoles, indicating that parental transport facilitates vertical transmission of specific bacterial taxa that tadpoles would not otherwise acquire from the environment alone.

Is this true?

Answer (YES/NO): YES